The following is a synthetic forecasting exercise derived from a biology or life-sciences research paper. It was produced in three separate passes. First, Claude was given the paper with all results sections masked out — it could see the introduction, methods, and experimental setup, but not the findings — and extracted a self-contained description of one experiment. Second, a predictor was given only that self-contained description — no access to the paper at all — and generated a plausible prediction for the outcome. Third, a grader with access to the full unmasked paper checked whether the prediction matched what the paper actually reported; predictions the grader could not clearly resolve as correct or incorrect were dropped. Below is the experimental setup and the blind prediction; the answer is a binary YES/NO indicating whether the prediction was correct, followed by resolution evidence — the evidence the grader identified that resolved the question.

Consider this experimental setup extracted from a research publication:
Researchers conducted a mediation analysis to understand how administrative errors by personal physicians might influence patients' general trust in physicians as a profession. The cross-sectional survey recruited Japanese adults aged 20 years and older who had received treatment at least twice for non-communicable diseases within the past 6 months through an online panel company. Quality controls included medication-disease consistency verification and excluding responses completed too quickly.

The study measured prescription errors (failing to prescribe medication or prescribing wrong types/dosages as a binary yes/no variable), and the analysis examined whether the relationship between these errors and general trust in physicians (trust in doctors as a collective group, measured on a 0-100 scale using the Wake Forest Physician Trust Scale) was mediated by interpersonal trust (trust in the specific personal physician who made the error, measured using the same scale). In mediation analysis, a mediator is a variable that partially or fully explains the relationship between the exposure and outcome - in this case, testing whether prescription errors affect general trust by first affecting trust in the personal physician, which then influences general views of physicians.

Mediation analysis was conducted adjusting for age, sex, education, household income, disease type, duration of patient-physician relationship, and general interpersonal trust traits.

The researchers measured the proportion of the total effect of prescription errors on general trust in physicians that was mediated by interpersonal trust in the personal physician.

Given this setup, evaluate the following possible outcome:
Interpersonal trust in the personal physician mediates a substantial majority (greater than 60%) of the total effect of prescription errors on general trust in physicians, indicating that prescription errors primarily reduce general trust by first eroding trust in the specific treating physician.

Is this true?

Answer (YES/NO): NO